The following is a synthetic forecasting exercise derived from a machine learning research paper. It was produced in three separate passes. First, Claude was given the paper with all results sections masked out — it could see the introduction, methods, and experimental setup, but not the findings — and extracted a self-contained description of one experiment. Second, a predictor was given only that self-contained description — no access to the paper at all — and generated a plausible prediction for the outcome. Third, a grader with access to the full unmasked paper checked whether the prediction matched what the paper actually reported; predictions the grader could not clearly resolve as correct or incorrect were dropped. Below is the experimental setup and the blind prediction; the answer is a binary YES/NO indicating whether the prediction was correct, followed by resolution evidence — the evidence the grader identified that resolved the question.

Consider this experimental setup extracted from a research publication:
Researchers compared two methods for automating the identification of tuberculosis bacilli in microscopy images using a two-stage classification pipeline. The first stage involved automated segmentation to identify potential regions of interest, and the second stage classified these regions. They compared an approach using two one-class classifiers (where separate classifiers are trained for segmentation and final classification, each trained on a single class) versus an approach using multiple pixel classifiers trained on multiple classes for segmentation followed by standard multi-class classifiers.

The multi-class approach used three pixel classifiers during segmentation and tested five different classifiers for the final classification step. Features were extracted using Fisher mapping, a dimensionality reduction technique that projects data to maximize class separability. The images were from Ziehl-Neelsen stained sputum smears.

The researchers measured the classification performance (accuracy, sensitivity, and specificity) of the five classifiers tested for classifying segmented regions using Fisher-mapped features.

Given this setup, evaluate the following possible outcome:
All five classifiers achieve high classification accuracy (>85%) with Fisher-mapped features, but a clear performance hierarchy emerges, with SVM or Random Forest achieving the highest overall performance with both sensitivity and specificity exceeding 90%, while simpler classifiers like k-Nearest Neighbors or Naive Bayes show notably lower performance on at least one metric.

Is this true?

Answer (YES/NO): NO